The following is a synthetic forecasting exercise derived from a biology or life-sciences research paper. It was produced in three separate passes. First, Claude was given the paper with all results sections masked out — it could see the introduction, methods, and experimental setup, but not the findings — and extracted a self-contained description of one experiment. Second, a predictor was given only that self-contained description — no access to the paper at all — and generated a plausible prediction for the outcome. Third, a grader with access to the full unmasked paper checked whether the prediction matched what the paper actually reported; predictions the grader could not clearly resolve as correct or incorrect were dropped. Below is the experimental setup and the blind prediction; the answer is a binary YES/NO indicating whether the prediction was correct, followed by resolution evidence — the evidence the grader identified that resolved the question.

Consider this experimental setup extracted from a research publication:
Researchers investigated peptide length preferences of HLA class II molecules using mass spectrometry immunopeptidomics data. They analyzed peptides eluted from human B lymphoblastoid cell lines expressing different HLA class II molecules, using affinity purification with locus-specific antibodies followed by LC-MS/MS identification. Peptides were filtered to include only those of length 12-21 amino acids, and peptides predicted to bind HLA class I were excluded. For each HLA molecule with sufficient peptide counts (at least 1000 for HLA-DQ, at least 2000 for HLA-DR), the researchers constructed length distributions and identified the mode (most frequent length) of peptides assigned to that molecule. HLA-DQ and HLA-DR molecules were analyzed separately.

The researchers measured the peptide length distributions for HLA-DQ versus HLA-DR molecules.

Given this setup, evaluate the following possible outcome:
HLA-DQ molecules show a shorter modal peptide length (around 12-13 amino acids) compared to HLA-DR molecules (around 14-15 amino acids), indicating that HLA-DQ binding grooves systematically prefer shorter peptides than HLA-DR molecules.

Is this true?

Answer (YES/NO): NO